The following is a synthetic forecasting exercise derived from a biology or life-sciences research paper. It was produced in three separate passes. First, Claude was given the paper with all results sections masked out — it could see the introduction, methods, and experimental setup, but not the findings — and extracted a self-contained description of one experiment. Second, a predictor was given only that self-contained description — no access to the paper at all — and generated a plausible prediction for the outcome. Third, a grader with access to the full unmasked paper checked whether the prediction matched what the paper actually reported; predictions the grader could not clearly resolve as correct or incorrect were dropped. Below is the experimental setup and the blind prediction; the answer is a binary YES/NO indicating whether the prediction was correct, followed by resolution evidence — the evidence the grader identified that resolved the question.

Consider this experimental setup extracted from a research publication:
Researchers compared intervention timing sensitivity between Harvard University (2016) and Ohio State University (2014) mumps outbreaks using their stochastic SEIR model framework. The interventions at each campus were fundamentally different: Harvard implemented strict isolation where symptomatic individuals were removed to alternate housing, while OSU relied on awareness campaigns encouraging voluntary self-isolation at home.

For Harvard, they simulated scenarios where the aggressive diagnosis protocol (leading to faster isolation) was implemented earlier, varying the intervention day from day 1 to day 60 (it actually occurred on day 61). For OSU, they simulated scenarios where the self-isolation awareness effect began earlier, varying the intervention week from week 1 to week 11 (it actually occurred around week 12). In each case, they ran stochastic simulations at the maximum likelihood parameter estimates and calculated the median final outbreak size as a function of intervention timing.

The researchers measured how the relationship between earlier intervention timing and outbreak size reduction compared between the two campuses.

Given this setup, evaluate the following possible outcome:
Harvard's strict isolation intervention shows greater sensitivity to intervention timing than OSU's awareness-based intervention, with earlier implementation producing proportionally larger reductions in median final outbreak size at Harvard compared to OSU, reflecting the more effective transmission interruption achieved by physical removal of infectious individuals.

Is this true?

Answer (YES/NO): NO